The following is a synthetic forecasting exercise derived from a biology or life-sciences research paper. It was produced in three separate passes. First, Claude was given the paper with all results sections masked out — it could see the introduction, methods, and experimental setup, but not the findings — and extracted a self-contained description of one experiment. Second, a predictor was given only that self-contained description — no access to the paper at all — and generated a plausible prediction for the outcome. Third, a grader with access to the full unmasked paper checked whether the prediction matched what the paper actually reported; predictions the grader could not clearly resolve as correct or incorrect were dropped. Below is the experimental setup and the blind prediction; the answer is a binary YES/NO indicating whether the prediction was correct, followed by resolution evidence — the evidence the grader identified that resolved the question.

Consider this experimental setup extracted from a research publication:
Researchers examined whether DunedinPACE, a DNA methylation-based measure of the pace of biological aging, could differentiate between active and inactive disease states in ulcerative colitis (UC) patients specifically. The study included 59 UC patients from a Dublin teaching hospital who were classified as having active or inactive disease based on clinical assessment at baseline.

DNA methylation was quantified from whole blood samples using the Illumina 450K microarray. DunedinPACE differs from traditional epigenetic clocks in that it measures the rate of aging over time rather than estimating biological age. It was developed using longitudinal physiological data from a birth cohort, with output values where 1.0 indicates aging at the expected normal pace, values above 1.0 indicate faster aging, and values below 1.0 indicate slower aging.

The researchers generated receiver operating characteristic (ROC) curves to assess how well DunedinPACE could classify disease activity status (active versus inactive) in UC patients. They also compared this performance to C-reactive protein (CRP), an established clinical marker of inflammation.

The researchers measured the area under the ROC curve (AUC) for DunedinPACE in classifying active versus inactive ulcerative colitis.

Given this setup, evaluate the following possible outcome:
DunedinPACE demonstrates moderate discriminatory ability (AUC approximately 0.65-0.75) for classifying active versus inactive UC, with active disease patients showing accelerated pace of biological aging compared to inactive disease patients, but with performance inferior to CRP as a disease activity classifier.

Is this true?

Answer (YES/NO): NO